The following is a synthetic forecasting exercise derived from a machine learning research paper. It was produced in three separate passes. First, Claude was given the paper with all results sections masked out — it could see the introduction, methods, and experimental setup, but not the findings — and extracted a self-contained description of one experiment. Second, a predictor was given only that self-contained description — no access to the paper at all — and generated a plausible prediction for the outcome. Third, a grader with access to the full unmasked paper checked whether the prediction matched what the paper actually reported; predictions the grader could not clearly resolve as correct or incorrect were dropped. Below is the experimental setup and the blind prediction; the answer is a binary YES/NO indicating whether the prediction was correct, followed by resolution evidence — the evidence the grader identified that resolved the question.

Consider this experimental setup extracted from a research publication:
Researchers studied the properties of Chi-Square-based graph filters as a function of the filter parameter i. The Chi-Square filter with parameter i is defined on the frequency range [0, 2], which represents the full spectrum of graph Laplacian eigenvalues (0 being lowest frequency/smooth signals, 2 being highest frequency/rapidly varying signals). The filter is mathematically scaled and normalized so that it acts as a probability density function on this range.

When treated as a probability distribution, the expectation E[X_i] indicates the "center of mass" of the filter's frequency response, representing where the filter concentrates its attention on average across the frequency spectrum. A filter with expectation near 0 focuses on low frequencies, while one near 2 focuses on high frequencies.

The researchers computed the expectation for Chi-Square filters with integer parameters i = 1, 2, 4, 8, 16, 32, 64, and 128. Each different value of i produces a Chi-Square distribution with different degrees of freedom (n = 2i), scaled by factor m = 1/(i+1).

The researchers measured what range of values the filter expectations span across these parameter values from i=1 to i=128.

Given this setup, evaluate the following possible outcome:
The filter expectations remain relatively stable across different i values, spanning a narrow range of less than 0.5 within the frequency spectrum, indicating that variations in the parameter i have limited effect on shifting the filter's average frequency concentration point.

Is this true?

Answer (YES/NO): NO